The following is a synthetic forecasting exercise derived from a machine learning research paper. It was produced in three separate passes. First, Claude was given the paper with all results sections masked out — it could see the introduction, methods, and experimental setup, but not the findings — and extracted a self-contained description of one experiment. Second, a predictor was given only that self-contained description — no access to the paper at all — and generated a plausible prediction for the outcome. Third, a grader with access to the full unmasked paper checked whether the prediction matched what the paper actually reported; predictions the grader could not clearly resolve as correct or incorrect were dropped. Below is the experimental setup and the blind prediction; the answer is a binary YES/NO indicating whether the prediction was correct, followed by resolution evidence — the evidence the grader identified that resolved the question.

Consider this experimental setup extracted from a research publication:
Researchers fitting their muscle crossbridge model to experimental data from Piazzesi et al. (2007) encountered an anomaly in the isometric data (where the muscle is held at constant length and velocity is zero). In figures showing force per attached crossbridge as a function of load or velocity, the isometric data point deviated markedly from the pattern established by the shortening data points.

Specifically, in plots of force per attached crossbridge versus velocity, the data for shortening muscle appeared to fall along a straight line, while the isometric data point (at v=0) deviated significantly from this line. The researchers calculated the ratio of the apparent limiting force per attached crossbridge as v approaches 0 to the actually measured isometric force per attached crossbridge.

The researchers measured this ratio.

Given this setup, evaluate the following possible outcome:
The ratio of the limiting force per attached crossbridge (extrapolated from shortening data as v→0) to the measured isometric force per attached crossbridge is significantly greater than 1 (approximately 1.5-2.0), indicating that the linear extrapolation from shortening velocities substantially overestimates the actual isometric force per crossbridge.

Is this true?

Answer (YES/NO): NO